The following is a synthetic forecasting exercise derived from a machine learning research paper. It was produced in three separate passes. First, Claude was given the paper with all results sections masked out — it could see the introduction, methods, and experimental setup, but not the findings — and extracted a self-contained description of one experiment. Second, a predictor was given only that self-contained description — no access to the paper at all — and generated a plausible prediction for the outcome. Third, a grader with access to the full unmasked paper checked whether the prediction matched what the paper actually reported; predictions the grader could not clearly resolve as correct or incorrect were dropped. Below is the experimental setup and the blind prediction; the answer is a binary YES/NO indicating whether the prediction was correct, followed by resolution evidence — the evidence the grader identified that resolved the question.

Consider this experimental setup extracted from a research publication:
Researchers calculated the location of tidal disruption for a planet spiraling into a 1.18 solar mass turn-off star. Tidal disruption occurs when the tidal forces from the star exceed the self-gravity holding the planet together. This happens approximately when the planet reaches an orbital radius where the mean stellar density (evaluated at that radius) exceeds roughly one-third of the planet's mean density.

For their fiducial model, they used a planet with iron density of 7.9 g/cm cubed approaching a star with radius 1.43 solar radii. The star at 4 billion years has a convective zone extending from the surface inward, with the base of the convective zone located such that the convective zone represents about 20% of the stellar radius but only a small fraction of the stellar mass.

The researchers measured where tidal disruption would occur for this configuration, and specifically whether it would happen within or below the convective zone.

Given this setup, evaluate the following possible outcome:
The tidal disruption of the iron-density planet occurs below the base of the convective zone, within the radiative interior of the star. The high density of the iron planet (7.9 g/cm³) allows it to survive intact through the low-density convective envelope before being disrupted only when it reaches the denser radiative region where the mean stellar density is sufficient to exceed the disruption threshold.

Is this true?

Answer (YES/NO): NO